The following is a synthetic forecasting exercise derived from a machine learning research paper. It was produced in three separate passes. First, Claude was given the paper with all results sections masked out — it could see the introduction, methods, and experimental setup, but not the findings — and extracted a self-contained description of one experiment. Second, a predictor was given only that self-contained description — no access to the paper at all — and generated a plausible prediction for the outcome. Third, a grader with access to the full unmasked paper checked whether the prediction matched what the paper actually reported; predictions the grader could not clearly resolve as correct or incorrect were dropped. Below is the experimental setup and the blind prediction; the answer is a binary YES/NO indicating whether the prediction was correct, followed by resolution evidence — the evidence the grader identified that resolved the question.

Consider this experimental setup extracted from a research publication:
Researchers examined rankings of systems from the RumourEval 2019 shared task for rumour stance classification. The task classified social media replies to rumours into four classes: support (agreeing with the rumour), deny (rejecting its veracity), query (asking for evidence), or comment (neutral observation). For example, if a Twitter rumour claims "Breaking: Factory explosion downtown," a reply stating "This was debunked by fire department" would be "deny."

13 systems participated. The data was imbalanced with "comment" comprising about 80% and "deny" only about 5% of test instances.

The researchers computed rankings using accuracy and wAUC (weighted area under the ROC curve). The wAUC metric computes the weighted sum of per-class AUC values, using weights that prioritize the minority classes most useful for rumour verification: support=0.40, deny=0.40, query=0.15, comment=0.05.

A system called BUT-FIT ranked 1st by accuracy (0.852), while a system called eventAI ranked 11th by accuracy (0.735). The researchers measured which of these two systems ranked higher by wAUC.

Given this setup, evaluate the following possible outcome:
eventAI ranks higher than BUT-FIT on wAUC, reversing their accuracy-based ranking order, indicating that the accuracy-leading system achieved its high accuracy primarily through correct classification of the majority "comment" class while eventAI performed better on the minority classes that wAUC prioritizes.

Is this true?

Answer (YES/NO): YES